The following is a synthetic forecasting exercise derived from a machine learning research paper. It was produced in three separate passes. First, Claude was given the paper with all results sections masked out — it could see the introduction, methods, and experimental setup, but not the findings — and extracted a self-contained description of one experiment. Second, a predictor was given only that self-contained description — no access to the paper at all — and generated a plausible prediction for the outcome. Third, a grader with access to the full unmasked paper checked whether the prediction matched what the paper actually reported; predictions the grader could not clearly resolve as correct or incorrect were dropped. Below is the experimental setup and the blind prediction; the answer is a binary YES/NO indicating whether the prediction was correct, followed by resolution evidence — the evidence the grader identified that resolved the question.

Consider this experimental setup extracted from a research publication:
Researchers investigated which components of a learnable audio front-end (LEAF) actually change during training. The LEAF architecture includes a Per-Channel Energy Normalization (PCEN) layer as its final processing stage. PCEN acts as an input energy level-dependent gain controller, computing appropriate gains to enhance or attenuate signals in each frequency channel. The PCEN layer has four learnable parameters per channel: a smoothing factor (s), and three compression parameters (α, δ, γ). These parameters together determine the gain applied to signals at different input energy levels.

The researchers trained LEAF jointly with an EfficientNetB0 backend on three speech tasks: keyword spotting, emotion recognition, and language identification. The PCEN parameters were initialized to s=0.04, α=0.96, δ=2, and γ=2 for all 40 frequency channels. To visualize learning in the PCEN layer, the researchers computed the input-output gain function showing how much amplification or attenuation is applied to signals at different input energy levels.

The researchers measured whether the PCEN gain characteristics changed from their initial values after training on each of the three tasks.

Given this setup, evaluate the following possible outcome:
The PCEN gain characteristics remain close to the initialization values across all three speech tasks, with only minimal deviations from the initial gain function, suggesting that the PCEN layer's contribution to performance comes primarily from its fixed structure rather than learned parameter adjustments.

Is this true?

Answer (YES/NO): NO